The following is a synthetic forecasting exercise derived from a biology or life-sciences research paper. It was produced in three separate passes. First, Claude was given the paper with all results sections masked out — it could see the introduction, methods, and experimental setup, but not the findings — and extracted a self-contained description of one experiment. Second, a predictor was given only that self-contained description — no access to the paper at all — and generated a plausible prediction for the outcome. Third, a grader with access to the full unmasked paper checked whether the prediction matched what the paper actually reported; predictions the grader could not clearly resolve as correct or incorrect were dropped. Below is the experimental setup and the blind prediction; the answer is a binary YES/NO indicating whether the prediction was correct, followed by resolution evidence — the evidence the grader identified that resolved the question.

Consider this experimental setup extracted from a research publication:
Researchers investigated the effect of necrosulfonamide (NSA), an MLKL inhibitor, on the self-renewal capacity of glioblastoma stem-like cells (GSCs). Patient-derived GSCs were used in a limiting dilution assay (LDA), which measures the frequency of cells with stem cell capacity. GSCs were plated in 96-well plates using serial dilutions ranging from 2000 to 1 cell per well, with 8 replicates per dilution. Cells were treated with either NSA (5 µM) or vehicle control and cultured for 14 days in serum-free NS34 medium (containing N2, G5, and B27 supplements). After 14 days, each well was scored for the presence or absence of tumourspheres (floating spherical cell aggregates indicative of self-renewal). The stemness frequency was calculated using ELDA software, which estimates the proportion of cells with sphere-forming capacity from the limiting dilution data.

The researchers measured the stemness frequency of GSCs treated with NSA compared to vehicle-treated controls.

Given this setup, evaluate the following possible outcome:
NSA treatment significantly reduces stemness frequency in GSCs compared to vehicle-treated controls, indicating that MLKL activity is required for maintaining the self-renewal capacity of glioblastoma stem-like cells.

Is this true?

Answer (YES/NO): YES